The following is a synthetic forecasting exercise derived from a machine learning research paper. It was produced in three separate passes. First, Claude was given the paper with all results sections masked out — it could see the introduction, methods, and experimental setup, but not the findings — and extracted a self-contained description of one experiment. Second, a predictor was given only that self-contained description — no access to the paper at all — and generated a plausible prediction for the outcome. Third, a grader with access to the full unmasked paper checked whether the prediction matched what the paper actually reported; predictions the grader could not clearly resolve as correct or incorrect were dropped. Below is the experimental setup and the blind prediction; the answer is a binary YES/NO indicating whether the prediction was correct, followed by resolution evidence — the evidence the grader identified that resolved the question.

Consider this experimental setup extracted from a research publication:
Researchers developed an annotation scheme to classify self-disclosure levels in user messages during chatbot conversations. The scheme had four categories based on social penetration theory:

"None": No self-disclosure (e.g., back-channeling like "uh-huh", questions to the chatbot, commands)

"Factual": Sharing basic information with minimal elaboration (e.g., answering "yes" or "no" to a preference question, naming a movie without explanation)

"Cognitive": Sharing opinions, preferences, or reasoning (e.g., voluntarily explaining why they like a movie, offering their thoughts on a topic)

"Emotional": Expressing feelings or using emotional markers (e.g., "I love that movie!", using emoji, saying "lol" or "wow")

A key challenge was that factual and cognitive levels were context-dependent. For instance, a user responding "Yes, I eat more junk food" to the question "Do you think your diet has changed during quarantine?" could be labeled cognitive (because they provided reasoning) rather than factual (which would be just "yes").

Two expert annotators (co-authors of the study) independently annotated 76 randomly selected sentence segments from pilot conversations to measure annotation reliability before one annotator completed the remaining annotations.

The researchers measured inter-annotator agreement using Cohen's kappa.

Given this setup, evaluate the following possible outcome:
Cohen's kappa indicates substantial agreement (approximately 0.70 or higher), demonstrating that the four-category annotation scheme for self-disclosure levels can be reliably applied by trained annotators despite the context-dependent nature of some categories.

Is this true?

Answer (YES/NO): YES